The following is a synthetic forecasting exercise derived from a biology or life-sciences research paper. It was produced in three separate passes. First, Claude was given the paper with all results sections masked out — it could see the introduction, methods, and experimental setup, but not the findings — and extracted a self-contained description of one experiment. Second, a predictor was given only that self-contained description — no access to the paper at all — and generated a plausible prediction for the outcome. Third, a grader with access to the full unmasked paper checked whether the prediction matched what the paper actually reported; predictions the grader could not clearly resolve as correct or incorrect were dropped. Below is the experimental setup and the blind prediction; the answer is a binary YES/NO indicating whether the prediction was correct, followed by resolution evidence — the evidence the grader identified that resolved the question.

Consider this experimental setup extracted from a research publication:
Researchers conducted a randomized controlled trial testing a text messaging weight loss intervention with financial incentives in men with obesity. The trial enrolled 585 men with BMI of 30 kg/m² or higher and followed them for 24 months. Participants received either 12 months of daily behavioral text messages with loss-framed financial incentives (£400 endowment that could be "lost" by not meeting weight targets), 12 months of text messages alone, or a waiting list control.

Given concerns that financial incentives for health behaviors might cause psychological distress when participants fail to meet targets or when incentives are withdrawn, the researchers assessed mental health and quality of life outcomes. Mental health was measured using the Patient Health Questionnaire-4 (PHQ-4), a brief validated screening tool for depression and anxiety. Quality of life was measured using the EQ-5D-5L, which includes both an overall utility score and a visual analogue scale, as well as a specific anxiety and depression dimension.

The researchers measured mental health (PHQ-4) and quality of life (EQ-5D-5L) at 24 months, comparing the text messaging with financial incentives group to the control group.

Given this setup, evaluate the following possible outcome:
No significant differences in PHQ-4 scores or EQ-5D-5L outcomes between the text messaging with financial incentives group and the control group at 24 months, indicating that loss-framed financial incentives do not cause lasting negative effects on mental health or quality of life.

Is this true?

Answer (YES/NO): YES